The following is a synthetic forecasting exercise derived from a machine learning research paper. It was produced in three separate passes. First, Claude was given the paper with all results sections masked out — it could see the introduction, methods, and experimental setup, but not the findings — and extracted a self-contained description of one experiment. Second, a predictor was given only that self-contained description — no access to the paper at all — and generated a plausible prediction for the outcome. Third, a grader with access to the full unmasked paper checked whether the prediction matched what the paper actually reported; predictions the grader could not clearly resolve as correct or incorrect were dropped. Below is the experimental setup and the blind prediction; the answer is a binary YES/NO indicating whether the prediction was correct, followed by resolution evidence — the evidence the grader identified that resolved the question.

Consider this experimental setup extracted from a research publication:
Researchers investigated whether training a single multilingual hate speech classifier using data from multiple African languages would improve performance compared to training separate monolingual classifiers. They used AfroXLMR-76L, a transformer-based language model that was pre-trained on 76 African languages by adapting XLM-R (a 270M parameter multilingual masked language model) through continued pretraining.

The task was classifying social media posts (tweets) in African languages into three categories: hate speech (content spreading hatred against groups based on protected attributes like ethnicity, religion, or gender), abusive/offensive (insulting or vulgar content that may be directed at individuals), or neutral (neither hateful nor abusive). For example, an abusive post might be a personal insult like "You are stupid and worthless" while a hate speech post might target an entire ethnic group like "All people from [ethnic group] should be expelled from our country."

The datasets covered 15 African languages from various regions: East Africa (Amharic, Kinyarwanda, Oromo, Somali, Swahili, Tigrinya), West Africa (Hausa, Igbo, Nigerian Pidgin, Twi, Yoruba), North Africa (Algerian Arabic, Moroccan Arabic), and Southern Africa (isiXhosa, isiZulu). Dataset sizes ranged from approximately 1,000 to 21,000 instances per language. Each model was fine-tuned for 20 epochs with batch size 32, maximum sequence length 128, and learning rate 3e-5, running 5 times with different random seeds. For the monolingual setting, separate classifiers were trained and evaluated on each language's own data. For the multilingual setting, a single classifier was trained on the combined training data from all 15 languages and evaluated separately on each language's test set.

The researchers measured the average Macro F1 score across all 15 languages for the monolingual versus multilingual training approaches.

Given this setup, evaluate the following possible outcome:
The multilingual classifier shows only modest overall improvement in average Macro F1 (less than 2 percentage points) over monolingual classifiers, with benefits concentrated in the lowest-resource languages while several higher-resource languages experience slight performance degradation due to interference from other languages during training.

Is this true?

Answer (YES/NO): YES